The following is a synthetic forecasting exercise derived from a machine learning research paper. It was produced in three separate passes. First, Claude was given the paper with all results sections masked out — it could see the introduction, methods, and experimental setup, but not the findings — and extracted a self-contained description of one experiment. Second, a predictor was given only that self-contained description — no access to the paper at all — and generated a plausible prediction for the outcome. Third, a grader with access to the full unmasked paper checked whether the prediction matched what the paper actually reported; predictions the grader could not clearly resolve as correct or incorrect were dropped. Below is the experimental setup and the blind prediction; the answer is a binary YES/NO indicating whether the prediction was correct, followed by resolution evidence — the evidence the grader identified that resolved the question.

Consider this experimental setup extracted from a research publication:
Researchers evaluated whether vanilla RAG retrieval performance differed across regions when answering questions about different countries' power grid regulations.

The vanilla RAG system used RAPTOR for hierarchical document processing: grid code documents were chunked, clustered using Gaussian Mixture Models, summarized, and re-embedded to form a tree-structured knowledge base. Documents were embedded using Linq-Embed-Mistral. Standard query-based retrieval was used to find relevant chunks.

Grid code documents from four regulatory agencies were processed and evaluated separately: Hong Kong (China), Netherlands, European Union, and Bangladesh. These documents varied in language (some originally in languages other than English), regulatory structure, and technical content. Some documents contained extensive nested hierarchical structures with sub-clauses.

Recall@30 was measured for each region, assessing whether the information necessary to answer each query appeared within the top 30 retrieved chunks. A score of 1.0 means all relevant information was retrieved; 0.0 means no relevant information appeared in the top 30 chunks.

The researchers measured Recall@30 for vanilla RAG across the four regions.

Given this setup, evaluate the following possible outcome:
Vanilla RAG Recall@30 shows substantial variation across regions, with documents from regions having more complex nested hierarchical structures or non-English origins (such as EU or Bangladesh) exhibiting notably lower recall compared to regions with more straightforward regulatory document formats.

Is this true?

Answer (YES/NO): NO